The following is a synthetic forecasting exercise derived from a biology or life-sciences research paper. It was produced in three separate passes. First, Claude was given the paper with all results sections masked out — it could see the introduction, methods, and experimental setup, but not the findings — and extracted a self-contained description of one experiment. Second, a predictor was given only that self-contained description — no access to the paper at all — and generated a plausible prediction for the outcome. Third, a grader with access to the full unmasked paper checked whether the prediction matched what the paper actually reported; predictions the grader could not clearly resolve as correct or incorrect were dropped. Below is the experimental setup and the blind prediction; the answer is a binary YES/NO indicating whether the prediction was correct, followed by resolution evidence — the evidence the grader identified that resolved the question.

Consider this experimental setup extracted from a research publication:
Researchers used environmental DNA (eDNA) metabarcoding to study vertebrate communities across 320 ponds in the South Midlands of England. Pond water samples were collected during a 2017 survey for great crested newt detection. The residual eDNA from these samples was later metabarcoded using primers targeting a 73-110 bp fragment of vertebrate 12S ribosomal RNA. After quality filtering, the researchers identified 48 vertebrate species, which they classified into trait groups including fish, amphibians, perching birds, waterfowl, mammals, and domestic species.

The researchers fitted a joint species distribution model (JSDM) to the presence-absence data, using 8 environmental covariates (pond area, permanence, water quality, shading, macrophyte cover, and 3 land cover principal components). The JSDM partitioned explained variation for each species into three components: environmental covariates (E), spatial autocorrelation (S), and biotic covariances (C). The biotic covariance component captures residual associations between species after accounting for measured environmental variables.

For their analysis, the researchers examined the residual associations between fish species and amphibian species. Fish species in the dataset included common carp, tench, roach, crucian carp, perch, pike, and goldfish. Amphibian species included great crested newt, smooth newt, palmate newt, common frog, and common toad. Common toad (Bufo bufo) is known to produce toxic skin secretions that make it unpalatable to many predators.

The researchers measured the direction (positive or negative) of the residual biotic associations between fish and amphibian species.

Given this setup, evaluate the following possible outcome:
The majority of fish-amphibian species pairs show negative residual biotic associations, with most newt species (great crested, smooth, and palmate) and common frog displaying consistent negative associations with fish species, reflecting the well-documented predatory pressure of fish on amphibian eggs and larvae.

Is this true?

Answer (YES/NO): NO